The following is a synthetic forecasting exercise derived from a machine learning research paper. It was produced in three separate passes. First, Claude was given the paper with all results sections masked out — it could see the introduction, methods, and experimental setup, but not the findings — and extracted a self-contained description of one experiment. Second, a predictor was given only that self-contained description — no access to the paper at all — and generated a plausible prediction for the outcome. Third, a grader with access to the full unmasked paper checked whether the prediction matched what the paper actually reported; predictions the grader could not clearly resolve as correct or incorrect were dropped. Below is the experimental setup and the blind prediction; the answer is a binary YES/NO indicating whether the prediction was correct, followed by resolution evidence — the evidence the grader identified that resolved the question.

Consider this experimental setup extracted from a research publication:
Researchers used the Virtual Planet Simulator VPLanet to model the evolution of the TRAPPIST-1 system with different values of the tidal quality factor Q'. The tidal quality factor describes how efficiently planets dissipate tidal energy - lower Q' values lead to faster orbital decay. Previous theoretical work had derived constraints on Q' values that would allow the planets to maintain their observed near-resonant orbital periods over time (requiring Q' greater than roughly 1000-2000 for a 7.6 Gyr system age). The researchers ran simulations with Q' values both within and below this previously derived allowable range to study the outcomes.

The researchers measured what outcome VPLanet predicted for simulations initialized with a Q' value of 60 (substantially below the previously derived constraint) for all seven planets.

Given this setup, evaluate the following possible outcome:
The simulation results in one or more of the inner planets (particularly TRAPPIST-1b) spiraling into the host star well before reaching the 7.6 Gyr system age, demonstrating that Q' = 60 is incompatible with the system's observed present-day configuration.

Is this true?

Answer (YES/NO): YES